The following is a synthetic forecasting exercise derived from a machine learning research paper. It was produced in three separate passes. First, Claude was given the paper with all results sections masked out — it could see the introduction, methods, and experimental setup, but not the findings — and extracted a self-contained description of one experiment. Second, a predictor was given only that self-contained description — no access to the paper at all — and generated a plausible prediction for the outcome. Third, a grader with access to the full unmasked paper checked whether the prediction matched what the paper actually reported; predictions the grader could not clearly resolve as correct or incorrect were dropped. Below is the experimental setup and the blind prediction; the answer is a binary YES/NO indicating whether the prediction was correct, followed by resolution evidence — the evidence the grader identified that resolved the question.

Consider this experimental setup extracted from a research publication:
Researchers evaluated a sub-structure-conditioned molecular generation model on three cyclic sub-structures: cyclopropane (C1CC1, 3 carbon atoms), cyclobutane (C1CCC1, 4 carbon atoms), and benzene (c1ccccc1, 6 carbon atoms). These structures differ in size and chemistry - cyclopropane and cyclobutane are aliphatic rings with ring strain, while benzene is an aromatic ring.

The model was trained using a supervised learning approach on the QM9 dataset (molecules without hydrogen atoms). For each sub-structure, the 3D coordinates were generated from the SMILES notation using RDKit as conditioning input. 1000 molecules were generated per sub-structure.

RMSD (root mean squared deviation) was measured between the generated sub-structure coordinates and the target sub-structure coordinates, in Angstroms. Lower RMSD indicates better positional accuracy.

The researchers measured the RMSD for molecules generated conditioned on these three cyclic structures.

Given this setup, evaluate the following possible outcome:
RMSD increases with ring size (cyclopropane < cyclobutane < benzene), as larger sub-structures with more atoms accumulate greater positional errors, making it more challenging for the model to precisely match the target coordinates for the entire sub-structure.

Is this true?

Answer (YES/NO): NO